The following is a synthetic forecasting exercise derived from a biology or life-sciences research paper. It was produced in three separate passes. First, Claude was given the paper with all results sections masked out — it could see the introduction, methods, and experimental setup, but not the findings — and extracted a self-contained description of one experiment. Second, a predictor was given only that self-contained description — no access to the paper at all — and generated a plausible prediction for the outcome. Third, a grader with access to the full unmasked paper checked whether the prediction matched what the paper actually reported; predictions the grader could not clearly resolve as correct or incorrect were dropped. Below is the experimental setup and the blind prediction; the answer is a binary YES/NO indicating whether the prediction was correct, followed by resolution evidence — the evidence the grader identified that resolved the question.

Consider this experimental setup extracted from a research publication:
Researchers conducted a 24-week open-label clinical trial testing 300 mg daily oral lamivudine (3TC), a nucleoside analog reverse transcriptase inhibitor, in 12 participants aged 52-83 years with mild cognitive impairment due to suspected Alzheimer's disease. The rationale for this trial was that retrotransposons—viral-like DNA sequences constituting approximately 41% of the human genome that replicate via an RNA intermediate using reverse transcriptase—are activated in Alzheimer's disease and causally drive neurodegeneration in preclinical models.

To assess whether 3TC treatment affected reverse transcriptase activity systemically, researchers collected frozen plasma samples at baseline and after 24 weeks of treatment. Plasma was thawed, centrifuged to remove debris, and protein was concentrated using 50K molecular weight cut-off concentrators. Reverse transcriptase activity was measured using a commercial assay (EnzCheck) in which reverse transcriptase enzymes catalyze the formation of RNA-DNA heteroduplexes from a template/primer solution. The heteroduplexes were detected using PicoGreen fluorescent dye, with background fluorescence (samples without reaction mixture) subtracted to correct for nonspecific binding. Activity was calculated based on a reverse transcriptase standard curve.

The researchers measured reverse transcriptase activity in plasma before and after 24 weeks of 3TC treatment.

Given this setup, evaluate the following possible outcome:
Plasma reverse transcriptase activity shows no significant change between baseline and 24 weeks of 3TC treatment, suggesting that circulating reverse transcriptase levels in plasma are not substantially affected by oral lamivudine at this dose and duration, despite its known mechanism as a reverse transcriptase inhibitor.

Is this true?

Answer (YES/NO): YES